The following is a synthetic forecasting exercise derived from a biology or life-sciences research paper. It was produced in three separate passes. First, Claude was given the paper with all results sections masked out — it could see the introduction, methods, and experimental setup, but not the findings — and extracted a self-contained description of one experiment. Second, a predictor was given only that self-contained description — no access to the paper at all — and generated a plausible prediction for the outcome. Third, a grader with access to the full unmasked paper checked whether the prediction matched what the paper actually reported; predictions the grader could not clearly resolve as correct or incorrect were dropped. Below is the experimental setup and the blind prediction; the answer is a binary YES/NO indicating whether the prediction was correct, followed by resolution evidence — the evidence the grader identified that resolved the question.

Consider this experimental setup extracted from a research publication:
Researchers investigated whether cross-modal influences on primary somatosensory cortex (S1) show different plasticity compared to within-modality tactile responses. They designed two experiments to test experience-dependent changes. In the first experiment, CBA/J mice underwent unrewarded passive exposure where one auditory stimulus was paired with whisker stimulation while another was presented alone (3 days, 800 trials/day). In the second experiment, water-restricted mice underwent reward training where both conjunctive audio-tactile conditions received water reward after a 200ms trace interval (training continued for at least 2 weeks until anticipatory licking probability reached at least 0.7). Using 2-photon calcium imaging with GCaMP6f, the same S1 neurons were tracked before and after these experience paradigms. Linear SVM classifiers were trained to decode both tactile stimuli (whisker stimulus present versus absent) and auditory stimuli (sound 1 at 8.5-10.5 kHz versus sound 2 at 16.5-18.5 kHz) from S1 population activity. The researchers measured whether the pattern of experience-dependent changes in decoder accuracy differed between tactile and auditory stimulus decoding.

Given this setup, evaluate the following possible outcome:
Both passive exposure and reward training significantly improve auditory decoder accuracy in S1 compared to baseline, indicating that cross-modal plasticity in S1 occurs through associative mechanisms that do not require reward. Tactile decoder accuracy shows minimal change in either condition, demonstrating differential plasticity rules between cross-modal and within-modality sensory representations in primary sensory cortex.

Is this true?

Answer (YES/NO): NO